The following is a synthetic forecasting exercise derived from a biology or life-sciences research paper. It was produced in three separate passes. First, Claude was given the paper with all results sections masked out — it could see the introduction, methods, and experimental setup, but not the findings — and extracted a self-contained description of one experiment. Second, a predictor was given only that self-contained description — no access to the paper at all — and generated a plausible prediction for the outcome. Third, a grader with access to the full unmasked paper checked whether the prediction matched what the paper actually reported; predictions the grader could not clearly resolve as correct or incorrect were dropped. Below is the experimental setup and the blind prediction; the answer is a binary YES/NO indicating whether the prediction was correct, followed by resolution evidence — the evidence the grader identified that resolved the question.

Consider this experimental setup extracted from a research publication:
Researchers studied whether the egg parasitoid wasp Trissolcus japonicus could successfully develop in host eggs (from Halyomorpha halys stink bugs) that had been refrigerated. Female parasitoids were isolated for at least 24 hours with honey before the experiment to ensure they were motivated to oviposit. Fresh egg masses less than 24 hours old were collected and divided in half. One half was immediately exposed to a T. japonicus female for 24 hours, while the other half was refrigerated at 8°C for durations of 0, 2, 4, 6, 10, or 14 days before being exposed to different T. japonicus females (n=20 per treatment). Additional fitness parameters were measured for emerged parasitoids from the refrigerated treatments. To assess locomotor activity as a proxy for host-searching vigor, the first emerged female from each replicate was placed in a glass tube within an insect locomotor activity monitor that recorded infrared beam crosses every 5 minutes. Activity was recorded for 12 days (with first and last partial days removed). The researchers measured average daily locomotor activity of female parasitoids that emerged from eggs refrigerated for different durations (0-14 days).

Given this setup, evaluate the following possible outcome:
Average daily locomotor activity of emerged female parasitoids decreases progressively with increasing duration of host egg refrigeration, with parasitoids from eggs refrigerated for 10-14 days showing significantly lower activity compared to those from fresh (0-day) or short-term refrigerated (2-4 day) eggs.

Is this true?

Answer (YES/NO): NO